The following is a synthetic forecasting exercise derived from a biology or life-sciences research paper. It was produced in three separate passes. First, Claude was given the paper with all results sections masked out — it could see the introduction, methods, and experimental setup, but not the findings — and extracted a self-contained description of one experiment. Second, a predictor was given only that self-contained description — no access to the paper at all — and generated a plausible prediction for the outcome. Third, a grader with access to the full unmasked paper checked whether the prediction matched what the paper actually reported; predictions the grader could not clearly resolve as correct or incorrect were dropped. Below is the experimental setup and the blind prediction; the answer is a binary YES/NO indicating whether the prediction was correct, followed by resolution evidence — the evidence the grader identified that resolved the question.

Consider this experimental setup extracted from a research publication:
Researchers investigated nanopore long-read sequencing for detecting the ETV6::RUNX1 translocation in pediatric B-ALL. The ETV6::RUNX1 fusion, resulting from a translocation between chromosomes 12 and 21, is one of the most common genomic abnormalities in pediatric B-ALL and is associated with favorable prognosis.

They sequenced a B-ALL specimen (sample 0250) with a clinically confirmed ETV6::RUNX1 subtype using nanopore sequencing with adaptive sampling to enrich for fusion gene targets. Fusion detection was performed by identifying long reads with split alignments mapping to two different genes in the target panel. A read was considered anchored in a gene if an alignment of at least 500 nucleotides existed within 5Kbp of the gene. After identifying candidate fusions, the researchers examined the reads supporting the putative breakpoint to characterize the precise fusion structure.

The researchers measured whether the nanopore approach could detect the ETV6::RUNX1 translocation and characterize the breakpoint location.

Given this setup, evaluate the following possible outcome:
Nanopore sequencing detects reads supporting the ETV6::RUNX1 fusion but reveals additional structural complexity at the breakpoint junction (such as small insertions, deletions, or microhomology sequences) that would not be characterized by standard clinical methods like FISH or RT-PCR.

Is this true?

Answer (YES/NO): YES